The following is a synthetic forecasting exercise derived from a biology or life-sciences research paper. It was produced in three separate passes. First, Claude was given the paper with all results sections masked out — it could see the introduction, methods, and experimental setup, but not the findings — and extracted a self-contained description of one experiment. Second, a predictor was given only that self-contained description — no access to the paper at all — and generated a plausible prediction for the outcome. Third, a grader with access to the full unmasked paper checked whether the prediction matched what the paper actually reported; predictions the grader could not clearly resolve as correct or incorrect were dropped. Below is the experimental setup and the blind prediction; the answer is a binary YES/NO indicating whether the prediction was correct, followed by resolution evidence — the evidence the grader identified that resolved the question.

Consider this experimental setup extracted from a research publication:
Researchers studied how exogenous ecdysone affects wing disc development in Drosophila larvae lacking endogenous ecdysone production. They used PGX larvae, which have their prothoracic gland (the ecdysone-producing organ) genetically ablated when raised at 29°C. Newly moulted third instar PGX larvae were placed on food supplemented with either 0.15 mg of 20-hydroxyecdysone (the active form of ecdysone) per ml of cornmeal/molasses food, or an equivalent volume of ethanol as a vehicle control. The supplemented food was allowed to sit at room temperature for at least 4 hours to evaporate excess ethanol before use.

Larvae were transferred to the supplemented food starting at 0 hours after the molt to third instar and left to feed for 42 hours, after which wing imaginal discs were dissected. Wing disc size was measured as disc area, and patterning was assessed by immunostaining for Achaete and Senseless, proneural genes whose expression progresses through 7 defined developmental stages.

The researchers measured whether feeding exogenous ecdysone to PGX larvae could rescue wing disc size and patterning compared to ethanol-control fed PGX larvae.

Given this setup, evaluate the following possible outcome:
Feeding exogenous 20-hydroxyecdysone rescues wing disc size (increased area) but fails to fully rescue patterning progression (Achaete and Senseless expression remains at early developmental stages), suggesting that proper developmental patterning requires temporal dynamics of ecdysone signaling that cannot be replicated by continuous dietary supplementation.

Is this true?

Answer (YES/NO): NO